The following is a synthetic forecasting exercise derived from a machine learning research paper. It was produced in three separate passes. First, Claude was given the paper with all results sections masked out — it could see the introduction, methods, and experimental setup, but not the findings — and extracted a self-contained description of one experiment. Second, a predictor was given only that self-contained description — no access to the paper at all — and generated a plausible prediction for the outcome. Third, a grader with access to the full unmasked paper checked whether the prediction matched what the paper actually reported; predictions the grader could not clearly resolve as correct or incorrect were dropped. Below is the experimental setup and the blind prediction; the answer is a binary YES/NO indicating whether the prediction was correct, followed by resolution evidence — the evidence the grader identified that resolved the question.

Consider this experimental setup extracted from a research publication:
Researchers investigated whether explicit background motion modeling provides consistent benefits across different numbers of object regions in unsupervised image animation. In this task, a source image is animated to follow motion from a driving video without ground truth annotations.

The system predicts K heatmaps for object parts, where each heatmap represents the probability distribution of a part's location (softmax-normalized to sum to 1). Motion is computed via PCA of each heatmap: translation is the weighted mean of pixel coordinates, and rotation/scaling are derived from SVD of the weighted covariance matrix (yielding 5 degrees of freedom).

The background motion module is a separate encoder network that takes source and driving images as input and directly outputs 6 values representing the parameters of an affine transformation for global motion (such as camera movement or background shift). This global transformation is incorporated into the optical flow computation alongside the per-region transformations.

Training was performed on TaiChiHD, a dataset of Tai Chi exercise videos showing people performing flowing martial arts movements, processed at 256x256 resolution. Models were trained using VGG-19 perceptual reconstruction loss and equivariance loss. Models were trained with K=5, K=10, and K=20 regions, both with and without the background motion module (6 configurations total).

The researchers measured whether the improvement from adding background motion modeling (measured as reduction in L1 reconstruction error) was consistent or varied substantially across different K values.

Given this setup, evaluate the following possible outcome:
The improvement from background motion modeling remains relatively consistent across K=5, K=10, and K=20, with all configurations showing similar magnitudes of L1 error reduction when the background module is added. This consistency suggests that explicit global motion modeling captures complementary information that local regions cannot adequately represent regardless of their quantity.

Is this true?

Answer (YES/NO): YES